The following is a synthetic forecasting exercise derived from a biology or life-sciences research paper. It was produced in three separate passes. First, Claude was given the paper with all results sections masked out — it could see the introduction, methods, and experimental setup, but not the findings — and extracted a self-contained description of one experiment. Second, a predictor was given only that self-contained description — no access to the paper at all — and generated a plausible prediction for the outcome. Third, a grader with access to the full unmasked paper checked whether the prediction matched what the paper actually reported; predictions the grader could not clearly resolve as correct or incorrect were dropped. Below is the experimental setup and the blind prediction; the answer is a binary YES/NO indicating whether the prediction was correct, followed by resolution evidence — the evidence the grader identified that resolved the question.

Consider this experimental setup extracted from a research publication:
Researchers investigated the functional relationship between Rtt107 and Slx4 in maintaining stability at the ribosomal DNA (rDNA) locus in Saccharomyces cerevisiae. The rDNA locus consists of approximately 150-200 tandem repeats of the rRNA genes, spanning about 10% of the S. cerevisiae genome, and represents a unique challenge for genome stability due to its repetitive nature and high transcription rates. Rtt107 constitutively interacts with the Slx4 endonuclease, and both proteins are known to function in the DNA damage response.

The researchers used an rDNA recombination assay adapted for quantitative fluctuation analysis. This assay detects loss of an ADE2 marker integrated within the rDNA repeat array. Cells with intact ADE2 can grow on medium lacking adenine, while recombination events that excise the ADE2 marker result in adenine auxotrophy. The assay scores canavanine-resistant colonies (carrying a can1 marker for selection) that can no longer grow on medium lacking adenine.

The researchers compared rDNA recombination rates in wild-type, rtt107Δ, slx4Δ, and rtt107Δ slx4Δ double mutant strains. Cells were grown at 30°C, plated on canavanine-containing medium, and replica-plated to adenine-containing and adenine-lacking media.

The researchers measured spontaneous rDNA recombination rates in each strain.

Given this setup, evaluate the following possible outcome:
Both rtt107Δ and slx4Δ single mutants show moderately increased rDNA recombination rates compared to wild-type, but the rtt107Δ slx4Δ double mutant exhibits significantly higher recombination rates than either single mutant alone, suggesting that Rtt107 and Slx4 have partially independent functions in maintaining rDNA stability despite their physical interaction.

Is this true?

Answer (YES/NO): NO